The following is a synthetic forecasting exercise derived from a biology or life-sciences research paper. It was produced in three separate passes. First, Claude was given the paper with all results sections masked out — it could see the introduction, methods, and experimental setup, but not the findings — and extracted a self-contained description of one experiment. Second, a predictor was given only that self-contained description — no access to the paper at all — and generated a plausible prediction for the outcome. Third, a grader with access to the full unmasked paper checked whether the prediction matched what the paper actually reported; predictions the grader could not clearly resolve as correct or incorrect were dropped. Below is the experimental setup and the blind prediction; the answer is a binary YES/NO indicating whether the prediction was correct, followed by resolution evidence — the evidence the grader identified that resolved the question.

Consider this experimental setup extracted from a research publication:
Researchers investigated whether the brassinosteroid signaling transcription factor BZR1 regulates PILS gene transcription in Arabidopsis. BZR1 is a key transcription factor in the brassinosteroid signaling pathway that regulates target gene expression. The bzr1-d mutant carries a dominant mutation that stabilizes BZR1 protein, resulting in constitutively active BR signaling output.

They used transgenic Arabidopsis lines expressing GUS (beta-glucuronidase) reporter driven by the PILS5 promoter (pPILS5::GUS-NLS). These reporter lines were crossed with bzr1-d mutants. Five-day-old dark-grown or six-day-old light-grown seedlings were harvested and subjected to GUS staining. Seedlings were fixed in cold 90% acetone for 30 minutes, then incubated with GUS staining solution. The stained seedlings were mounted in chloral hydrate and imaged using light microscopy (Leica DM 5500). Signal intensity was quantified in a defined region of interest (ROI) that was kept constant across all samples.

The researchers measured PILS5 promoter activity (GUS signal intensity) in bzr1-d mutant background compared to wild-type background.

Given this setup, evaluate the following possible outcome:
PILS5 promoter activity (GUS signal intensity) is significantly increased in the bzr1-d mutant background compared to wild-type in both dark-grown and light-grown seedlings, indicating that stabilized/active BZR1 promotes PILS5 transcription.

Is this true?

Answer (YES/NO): NO